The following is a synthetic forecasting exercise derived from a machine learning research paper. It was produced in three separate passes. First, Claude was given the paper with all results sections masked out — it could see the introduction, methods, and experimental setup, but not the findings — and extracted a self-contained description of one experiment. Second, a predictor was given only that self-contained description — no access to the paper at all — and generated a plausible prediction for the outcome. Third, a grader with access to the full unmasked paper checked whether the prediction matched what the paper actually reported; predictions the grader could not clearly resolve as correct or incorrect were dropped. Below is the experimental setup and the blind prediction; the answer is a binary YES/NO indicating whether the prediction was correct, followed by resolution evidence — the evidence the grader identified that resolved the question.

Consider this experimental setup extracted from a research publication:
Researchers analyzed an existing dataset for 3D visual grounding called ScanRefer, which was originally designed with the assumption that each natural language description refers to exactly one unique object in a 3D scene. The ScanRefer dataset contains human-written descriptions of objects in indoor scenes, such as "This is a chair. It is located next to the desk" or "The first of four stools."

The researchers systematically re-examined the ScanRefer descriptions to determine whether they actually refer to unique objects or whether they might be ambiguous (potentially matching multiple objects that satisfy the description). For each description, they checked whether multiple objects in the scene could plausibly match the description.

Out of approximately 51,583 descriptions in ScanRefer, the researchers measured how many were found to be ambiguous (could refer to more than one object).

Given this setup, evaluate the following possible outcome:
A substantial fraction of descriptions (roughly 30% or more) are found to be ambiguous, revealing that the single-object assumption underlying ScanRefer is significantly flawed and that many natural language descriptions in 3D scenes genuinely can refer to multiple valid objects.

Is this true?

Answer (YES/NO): NO